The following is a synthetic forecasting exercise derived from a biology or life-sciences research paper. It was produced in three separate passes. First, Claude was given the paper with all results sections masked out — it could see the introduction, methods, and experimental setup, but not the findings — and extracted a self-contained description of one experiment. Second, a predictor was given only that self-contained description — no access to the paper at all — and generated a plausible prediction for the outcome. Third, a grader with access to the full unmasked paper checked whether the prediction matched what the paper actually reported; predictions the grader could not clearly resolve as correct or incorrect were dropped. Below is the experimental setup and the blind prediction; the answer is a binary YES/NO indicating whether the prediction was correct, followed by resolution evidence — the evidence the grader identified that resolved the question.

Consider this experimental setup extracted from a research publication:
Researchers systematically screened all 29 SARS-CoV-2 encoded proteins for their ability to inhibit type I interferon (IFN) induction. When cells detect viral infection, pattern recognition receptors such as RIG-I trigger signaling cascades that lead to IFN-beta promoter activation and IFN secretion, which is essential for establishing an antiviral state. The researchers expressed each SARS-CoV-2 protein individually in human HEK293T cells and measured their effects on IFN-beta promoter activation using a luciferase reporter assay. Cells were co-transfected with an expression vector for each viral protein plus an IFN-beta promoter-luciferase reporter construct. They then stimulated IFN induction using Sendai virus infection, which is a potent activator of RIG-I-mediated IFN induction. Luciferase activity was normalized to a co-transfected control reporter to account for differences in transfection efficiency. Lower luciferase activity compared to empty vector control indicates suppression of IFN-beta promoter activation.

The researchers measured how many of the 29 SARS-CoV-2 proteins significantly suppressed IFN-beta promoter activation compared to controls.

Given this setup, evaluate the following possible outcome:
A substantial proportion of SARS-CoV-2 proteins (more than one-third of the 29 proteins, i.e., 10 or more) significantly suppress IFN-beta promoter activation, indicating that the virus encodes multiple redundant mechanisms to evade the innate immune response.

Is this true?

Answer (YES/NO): NO